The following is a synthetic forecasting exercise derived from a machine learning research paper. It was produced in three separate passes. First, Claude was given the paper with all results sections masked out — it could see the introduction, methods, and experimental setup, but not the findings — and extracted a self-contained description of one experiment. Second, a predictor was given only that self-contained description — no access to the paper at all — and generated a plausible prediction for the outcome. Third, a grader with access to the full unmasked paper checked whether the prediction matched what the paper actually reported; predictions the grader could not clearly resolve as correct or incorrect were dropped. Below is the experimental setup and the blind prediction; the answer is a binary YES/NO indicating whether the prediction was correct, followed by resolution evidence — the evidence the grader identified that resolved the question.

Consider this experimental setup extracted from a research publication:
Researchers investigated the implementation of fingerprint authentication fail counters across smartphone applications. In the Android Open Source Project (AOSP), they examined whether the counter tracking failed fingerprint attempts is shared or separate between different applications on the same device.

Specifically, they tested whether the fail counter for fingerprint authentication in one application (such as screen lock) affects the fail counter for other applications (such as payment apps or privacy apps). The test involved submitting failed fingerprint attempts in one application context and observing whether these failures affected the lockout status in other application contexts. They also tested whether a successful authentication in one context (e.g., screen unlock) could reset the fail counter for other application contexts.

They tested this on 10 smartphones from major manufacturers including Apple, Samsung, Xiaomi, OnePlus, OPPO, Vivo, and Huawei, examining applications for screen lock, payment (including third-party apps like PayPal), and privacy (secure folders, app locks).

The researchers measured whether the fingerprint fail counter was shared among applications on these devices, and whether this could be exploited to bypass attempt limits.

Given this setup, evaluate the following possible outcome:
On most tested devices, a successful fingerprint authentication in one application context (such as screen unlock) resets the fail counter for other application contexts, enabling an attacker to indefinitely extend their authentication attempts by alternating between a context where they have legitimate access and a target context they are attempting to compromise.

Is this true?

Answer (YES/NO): YES